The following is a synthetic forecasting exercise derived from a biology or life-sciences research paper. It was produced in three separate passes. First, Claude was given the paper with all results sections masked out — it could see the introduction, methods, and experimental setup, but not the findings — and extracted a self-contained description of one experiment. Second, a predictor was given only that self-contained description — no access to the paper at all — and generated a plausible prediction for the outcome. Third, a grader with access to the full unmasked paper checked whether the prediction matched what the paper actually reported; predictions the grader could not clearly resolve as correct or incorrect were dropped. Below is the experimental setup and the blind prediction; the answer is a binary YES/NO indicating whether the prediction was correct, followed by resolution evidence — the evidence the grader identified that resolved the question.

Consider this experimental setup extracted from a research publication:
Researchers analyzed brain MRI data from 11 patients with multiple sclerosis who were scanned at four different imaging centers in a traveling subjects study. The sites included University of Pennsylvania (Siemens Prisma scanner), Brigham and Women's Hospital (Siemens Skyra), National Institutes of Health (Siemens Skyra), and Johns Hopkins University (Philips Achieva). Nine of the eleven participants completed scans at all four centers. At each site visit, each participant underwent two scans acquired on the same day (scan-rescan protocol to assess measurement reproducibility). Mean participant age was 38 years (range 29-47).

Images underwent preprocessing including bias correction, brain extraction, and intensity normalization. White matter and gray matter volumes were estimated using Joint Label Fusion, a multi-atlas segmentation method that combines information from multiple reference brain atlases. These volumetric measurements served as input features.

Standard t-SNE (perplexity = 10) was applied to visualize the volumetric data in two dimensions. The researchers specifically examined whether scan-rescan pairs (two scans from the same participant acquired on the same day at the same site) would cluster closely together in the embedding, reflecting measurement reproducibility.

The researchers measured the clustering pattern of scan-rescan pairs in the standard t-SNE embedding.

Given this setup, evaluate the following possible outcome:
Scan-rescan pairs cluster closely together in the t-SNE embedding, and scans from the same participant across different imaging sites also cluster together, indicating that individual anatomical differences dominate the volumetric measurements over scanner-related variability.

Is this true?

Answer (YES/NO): YES